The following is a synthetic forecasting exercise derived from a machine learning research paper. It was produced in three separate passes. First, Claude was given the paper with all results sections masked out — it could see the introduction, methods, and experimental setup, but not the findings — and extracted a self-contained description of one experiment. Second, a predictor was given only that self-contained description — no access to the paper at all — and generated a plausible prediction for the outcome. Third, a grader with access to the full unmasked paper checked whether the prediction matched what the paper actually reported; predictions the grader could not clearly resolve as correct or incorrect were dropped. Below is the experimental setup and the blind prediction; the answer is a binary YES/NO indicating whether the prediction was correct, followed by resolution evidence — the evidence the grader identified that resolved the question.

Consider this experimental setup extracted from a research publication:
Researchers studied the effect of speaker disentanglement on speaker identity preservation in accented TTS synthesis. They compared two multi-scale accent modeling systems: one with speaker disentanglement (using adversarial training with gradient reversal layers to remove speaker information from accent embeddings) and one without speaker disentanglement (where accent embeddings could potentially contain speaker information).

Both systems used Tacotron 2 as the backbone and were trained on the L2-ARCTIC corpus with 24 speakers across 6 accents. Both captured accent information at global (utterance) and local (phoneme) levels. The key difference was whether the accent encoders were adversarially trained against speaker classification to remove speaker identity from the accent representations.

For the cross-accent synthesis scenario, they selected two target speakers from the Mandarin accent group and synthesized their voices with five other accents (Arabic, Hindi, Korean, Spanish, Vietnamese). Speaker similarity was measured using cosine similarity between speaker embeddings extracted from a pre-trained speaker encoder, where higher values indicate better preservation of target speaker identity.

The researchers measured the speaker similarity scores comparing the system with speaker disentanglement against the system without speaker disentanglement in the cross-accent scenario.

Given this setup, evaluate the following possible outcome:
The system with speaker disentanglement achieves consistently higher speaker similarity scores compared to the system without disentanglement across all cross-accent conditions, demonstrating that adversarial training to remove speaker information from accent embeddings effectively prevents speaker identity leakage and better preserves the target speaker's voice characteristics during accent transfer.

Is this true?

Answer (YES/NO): YES